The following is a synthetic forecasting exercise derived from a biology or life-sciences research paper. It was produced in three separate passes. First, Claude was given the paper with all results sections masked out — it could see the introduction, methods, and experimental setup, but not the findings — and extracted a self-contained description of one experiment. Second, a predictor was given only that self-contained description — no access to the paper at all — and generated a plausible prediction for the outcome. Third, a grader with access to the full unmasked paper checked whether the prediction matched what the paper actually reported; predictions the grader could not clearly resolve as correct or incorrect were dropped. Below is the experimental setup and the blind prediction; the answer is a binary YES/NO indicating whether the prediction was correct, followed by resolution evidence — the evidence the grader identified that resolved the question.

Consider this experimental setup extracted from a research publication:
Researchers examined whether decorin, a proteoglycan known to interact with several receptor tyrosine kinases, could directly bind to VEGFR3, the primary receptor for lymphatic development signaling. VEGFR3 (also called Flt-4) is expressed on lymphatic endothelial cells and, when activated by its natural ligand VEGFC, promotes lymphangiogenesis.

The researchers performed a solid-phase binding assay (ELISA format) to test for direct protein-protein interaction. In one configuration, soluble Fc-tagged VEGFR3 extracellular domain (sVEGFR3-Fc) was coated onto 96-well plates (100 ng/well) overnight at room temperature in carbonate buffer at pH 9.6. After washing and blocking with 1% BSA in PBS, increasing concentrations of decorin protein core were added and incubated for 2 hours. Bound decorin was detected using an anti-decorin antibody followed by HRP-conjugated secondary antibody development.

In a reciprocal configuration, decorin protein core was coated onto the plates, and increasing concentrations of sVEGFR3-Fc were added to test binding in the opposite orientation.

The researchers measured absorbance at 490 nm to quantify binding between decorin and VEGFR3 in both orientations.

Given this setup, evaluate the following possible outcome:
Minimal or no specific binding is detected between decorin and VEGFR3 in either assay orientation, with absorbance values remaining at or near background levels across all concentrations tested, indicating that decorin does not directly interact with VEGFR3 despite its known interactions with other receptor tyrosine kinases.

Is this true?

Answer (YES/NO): NO